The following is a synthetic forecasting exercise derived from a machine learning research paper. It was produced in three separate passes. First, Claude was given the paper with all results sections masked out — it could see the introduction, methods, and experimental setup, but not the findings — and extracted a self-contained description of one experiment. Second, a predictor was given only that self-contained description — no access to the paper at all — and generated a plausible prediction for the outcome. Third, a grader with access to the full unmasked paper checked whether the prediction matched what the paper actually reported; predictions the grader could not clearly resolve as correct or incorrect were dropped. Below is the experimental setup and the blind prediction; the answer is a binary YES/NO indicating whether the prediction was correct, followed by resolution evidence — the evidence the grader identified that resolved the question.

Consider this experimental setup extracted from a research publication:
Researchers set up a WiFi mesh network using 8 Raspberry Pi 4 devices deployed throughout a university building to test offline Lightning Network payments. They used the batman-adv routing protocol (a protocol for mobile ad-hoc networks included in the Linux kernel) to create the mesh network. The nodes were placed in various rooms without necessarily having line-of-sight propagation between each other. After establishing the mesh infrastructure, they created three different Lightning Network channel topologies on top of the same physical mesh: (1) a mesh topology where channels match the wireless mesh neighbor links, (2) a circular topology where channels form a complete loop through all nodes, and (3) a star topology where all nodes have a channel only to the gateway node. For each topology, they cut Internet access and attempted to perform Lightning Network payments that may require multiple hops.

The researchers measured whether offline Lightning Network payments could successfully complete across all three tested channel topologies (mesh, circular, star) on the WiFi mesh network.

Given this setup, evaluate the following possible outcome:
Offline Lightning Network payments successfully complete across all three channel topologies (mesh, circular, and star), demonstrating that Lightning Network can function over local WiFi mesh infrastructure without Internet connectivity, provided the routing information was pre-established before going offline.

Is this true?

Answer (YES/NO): YES